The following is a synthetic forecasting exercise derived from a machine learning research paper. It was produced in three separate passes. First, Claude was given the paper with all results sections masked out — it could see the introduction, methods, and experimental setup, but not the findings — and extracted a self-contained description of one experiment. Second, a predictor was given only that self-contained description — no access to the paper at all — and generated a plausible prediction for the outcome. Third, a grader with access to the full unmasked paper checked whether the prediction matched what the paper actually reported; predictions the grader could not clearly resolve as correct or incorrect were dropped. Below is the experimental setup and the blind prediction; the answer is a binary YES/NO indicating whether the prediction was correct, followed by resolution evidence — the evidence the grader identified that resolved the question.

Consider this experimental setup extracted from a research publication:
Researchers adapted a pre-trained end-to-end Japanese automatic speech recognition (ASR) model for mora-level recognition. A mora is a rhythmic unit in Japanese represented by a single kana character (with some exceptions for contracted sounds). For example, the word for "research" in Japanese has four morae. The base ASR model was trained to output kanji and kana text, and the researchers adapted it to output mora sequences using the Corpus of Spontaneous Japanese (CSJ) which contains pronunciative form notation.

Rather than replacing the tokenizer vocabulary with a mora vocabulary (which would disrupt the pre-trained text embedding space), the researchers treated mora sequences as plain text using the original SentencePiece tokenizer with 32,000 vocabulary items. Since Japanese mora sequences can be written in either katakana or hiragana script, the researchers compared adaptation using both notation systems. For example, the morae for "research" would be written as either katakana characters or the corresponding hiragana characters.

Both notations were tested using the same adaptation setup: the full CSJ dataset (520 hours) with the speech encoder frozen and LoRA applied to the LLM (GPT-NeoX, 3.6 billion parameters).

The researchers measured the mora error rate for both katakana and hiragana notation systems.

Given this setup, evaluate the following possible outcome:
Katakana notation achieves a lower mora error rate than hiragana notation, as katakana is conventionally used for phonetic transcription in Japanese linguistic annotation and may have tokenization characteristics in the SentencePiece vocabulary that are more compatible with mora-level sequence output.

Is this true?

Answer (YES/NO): NO